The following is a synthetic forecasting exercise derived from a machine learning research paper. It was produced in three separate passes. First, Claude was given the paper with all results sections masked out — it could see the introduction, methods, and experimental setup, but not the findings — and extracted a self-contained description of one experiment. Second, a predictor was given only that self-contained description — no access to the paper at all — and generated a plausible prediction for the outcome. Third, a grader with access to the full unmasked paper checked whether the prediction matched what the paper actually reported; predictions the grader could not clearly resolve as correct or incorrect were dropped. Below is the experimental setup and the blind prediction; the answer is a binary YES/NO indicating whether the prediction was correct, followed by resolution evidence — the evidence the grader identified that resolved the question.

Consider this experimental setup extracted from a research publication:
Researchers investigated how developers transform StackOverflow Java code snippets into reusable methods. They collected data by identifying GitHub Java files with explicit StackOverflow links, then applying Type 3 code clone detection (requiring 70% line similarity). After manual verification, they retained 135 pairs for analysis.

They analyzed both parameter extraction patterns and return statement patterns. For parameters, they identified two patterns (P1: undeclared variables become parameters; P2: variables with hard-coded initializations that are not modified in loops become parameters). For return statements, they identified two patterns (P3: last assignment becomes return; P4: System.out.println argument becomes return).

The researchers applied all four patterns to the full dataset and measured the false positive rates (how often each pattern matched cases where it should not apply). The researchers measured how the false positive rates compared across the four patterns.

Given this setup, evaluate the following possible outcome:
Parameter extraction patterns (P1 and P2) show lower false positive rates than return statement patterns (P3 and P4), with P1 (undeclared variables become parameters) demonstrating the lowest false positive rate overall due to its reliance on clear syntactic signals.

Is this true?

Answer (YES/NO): NO